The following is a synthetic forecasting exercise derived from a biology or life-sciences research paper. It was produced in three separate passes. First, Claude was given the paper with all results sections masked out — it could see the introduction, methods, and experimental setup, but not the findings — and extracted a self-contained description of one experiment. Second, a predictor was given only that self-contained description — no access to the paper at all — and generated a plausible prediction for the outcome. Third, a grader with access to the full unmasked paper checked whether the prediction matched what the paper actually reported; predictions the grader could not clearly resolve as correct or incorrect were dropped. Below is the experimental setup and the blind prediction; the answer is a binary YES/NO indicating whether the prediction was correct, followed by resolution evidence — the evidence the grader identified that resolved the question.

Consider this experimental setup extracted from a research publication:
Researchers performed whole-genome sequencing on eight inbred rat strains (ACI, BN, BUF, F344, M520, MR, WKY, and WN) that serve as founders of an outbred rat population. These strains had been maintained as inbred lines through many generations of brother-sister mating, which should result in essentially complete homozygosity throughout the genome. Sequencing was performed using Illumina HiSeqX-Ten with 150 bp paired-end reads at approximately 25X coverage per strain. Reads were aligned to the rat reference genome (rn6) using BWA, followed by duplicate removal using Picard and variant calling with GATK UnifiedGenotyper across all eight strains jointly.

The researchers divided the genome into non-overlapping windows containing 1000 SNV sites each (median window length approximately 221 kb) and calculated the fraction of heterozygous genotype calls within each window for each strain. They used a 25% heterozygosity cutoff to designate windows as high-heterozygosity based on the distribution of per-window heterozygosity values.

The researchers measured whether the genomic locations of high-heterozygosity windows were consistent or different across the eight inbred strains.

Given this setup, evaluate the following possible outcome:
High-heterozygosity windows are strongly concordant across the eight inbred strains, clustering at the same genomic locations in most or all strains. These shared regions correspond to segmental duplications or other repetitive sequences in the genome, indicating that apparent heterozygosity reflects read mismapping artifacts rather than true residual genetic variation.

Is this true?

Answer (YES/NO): YES